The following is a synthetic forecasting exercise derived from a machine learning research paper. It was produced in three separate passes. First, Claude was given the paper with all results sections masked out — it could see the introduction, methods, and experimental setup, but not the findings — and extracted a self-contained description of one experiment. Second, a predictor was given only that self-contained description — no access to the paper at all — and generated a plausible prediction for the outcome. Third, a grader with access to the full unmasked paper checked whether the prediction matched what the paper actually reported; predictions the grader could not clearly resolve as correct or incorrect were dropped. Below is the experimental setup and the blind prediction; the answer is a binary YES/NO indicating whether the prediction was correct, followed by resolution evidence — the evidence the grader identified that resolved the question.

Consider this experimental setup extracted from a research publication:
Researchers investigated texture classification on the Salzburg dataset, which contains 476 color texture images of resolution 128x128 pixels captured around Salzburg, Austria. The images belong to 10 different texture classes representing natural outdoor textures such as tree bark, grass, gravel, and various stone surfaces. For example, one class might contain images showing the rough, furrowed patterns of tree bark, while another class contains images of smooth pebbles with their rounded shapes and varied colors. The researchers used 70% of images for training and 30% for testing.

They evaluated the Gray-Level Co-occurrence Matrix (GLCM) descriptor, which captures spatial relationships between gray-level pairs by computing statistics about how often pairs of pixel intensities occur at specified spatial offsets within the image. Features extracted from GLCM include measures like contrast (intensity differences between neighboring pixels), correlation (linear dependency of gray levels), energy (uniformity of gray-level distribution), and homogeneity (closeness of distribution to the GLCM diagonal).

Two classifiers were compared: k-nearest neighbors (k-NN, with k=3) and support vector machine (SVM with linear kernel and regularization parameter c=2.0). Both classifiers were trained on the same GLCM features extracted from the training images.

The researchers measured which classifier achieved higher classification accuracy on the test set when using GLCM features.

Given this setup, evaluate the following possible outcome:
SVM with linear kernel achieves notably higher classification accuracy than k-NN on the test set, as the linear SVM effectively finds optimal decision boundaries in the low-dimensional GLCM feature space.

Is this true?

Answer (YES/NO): NO